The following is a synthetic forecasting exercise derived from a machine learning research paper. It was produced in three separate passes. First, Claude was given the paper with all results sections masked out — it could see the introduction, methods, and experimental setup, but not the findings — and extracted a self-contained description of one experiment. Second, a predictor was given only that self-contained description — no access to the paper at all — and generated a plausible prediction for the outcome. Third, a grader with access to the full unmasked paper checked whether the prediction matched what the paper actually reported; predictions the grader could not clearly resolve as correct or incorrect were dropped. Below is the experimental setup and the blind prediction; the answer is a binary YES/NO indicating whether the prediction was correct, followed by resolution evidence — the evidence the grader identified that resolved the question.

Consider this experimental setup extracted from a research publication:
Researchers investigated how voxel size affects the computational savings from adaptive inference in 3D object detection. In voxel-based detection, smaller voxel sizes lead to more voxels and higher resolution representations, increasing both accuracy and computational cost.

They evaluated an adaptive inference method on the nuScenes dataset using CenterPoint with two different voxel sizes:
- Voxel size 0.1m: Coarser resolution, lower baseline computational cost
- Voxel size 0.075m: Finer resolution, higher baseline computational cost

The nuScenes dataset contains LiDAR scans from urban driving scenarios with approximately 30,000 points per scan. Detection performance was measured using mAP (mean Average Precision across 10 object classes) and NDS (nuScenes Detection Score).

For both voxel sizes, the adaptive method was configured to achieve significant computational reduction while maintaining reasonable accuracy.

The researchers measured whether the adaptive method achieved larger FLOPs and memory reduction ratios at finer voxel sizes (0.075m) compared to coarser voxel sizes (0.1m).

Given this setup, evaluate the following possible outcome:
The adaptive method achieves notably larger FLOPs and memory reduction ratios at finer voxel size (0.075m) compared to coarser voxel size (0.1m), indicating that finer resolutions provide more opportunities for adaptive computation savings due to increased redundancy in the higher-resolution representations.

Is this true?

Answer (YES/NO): YES